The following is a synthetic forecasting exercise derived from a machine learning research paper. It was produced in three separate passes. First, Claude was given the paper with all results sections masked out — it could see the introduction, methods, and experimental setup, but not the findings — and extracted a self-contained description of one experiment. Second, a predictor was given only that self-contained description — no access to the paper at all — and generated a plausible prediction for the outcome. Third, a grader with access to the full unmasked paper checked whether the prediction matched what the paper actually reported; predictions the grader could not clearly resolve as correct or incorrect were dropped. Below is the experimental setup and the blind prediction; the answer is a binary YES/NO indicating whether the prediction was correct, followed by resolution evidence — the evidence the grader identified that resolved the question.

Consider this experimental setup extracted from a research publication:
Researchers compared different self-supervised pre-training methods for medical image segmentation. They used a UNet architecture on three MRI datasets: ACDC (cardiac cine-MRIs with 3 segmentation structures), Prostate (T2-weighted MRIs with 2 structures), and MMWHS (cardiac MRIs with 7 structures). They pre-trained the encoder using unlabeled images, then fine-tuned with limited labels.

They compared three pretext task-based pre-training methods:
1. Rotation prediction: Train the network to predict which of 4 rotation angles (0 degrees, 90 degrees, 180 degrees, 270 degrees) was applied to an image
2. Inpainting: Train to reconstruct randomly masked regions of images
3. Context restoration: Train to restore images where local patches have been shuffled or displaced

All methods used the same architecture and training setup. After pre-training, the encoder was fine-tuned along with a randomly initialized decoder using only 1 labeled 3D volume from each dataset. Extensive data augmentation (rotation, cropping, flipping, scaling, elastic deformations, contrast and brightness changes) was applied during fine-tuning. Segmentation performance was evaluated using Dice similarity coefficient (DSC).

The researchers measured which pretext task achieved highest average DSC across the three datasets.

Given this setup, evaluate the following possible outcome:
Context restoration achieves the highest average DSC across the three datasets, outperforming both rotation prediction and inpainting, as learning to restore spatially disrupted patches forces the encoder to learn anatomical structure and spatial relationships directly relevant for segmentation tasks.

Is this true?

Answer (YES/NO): YES